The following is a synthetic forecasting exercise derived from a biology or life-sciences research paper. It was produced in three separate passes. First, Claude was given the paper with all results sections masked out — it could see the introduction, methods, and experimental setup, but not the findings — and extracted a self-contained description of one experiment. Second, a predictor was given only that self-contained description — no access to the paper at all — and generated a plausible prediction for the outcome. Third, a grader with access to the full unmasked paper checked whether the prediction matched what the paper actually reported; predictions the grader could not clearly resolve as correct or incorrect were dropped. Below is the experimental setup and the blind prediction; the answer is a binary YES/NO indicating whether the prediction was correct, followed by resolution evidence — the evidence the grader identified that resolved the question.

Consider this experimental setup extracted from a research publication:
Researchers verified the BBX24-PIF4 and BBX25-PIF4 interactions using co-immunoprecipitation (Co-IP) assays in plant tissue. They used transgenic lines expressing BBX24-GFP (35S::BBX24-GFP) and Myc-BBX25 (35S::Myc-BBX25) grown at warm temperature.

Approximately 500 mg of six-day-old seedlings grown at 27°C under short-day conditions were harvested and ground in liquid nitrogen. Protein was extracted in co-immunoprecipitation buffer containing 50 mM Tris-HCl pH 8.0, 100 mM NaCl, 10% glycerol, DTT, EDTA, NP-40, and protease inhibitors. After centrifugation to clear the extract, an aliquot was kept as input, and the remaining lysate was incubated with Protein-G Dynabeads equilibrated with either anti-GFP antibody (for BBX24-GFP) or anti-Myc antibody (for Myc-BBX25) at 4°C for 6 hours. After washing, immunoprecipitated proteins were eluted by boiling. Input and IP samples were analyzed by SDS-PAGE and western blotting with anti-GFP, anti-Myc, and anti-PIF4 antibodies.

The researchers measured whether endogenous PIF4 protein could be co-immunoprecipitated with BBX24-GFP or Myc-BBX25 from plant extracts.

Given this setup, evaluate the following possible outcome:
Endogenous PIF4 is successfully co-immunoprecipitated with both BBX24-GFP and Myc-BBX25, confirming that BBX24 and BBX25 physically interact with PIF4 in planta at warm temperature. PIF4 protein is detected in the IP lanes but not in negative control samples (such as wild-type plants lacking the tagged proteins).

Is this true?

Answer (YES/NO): YES